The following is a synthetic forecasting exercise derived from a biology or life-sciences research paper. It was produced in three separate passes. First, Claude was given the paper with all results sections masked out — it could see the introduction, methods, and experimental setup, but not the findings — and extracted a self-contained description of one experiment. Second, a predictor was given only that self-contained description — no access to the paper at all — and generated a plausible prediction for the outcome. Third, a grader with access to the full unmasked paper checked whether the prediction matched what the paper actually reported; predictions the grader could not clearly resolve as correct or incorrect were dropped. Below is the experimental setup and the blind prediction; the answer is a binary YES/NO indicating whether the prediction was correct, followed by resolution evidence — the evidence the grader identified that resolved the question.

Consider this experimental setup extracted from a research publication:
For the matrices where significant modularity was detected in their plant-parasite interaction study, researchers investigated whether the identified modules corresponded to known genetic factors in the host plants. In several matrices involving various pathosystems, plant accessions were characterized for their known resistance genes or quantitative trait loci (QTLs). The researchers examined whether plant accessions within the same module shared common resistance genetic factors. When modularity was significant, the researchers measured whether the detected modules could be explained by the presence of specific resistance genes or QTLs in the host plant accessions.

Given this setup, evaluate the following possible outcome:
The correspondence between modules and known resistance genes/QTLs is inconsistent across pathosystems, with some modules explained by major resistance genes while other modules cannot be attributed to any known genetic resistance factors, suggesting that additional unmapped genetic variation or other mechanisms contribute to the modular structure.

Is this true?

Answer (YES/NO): YES